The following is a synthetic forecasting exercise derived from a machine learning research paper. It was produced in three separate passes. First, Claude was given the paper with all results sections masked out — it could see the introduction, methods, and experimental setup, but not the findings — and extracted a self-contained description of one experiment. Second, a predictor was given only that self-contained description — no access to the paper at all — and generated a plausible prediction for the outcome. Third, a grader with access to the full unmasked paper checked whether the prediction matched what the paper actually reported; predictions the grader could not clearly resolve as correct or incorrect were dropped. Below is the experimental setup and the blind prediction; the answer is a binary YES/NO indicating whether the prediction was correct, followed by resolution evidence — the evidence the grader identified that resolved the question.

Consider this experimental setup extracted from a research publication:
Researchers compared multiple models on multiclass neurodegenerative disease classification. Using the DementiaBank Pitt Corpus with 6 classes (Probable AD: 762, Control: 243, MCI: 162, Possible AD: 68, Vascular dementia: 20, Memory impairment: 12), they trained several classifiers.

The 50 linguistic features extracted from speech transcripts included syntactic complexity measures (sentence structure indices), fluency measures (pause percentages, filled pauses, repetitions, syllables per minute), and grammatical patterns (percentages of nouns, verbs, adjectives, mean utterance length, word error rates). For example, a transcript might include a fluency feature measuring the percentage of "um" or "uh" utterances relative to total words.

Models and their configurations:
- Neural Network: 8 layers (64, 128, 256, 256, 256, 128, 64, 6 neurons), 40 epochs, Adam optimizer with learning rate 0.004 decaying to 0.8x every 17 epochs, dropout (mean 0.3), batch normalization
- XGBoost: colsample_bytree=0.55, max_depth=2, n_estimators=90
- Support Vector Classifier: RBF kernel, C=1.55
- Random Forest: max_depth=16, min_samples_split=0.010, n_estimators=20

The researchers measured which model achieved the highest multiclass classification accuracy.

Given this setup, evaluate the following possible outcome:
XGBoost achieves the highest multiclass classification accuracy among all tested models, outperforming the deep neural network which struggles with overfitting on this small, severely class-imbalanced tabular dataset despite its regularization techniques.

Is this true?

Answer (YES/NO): NO